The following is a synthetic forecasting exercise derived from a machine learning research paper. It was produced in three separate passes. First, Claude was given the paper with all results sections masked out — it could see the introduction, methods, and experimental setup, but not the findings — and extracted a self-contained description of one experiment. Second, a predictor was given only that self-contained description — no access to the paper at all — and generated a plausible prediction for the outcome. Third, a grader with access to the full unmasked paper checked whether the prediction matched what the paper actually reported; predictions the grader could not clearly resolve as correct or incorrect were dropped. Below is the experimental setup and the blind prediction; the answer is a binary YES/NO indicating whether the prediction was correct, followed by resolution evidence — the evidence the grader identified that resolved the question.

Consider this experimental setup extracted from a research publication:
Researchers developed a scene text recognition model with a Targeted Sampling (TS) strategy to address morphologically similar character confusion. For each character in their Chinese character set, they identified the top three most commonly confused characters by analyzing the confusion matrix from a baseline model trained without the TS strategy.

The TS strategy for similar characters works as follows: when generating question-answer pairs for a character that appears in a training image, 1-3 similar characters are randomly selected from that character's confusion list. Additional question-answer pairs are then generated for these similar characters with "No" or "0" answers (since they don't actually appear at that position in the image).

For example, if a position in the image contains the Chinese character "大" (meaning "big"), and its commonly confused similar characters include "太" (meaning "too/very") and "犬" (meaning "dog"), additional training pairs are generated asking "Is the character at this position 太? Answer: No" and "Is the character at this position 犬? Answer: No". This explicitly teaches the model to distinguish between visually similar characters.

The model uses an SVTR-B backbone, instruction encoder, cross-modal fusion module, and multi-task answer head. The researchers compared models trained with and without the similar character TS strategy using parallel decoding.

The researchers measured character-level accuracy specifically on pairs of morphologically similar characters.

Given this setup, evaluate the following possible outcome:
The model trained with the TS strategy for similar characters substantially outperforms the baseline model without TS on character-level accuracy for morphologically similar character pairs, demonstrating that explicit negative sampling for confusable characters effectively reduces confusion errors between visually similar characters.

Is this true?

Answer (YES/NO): YES